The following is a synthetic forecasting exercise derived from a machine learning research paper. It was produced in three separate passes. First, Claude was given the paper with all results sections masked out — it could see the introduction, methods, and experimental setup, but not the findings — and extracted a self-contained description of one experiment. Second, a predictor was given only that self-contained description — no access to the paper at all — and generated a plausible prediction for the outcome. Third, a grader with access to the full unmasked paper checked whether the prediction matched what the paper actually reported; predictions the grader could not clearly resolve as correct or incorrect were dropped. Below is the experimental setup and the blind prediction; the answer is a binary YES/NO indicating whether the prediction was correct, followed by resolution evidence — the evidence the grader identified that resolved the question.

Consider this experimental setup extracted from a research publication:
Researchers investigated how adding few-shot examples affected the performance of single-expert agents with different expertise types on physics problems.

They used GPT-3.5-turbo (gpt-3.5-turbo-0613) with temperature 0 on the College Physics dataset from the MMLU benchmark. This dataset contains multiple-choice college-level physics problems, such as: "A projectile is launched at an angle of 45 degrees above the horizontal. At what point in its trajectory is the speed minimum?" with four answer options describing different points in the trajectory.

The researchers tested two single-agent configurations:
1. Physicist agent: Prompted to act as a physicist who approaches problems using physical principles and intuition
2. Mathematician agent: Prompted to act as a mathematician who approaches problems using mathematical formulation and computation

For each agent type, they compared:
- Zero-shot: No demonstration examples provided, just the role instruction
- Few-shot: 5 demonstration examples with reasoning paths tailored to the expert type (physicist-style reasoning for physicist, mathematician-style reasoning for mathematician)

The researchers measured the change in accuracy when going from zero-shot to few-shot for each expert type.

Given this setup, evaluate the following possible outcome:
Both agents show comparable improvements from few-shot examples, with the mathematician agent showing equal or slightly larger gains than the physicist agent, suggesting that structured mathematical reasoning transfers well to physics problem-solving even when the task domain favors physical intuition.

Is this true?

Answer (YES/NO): NO